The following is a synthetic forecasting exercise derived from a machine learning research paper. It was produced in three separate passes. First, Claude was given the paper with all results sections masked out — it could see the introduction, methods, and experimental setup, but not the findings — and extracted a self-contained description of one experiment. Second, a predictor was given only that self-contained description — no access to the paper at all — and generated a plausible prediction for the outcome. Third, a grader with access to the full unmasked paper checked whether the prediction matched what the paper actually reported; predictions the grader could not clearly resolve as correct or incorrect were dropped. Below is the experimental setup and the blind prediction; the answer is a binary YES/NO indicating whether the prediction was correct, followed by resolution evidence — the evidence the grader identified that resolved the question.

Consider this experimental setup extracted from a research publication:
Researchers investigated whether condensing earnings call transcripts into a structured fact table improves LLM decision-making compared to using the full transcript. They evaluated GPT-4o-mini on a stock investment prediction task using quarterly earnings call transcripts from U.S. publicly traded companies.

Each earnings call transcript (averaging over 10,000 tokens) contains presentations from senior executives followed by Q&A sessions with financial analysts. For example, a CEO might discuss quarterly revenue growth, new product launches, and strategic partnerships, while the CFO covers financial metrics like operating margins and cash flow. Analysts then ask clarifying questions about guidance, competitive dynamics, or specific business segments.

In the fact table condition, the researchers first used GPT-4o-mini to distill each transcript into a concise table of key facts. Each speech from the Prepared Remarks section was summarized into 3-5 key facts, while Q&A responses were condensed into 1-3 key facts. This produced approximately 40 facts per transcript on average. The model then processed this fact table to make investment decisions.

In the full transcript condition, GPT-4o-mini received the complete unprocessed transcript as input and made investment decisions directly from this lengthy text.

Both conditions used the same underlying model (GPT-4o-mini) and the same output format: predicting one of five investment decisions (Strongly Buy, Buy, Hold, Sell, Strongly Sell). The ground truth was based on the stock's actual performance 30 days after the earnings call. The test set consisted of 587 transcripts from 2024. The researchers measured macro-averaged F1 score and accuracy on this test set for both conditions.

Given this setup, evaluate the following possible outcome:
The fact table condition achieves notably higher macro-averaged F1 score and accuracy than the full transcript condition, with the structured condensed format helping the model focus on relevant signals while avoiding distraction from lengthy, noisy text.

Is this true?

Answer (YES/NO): YES